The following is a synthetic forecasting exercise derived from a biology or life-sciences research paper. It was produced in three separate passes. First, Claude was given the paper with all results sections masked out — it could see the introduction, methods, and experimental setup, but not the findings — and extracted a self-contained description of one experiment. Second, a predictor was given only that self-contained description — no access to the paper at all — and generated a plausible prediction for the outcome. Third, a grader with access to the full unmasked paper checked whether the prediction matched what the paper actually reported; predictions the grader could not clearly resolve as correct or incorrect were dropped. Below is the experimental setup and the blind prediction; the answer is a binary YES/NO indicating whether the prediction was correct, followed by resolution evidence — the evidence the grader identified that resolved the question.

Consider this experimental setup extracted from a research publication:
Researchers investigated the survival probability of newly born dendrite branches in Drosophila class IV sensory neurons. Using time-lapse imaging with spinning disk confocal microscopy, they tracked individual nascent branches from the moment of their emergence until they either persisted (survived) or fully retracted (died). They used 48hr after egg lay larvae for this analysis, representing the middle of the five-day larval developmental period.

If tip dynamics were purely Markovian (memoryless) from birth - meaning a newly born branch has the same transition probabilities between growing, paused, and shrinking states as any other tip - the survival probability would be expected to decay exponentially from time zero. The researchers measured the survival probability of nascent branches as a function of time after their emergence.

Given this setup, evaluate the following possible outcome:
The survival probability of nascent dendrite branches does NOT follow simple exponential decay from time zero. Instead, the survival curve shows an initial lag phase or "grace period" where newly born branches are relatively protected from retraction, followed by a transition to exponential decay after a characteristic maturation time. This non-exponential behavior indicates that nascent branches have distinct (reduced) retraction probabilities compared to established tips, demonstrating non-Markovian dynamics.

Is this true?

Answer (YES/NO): YES